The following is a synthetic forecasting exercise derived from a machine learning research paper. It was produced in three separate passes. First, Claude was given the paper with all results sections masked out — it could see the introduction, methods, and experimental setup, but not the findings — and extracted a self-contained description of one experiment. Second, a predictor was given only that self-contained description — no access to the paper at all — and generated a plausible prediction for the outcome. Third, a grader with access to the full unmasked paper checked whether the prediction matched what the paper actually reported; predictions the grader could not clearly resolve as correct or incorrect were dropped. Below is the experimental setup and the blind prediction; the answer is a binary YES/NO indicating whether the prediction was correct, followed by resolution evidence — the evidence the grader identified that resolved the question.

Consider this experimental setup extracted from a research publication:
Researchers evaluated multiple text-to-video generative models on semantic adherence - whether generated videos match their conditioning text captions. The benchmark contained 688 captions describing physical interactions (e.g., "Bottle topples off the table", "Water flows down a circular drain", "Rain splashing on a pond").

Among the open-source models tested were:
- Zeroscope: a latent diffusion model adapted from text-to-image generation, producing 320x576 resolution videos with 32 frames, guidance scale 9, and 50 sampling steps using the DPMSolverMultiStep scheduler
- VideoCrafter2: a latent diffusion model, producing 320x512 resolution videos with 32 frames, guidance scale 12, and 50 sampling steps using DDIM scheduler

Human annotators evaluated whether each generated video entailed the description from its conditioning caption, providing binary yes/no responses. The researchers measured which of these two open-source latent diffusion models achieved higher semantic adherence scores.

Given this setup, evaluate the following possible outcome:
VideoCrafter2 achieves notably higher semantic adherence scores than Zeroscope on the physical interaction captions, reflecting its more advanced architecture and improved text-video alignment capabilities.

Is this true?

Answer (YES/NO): YES